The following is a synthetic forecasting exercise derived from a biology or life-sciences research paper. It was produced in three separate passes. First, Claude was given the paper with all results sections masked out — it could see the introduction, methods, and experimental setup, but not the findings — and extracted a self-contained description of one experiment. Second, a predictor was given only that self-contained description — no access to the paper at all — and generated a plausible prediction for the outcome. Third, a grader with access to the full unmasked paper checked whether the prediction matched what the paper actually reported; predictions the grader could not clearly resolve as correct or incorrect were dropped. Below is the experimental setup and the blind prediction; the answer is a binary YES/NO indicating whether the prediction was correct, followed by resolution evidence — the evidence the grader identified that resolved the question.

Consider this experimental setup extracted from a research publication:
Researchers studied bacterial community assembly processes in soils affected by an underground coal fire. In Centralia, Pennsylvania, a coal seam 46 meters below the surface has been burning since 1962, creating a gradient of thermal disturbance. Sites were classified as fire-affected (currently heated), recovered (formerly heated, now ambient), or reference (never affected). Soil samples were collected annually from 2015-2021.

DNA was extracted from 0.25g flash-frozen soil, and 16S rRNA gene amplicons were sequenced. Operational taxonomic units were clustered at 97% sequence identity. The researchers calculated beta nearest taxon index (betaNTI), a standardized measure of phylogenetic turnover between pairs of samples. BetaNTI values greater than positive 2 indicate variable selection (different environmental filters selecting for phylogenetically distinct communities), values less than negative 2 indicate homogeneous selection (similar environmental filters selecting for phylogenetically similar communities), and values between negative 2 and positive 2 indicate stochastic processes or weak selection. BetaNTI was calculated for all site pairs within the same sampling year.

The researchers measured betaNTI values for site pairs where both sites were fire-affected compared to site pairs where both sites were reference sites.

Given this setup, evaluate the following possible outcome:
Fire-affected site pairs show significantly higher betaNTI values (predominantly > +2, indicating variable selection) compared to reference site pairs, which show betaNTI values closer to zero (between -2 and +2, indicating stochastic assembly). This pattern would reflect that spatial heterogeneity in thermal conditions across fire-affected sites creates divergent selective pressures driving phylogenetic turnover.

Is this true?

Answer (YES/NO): NO